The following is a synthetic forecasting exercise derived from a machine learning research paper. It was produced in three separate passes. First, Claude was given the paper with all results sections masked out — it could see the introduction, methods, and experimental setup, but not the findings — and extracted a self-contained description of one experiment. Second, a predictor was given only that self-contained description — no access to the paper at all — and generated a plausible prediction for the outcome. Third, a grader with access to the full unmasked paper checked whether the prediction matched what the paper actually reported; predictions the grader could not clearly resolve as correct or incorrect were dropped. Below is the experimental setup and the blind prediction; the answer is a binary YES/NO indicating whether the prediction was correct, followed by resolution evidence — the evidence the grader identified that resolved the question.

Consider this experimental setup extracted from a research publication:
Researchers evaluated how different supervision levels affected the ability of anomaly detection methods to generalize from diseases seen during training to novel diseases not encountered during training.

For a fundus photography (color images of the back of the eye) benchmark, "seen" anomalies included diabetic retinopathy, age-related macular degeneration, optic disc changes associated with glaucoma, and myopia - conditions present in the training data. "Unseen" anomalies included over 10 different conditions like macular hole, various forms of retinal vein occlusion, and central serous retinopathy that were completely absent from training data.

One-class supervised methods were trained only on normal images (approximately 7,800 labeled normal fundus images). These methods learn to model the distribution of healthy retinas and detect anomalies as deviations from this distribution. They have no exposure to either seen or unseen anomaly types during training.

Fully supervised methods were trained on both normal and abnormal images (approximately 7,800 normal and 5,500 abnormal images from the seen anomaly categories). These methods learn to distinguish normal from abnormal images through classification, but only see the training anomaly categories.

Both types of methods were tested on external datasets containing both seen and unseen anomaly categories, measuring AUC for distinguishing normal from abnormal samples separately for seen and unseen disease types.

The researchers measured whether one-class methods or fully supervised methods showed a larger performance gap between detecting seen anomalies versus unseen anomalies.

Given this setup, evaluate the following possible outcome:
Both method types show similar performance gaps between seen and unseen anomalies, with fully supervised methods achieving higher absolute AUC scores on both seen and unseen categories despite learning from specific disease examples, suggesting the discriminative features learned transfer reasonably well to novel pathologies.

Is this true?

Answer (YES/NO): NO